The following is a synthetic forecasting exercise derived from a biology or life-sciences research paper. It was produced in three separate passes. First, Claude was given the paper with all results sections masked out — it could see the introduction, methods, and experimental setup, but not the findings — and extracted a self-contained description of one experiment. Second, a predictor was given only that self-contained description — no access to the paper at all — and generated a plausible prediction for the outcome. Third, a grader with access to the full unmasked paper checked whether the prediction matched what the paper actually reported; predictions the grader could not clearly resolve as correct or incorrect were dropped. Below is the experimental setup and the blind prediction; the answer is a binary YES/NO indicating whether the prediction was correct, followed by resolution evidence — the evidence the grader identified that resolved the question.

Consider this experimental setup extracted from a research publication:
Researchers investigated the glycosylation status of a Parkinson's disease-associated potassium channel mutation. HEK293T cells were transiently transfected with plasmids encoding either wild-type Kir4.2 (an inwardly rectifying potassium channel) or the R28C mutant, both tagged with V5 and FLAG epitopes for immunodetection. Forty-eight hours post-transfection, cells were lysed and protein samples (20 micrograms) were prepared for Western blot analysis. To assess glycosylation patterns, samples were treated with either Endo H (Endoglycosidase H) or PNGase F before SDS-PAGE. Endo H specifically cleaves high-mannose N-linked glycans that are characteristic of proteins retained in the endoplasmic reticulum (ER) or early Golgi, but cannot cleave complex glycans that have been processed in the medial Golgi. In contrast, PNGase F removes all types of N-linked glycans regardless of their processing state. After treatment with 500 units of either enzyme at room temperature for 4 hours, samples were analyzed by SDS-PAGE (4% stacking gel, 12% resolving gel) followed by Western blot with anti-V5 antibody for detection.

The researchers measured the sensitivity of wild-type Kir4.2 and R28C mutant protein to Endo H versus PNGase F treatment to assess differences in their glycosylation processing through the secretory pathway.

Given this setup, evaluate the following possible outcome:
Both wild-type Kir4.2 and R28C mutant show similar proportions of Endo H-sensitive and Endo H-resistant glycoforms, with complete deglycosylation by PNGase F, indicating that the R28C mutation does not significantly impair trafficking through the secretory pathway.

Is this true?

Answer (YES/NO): YES